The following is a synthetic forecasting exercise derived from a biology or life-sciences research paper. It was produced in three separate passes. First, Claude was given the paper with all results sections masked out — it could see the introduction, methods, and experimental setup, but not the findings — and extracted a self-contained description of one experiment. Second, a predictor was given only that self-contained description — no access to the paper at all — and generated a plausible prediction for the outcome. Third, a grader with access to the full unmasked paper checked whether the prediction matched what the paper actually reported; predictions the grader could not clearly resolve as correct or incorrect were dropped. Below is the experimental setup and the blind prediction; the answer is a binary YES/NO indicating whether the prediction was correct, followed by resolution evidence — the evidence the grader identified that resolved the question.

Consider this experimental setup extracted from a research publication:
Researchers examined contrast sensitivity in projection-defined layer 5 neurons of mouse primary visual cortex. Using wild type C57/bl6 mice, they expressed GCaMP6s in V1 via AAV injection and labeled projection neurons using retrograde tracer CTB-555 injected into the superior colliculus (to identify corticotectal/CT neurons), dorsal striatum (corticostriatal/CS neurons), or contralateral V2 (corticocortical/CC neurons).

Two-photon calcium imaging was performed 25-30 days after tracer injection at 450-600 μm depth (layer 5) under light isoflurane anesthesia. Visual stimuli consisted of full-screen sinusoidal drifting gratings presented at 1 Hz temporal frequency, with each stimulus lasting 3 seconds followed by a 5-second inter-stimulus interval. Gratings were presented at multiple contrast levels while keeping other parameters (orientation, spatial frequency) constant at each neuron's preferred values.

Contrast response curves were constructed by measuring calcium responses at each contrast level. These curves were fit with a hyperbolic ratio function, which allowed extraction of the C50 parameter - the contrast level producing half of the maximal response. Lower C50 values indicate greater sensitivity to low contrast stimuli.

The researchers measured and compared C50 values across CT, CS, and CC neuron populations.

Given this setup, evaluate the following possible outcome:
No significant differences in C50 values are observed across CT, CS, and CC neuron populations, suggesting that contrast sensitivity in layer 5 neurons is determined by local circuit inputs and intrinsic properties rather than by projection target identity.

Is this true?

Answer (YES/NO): NO